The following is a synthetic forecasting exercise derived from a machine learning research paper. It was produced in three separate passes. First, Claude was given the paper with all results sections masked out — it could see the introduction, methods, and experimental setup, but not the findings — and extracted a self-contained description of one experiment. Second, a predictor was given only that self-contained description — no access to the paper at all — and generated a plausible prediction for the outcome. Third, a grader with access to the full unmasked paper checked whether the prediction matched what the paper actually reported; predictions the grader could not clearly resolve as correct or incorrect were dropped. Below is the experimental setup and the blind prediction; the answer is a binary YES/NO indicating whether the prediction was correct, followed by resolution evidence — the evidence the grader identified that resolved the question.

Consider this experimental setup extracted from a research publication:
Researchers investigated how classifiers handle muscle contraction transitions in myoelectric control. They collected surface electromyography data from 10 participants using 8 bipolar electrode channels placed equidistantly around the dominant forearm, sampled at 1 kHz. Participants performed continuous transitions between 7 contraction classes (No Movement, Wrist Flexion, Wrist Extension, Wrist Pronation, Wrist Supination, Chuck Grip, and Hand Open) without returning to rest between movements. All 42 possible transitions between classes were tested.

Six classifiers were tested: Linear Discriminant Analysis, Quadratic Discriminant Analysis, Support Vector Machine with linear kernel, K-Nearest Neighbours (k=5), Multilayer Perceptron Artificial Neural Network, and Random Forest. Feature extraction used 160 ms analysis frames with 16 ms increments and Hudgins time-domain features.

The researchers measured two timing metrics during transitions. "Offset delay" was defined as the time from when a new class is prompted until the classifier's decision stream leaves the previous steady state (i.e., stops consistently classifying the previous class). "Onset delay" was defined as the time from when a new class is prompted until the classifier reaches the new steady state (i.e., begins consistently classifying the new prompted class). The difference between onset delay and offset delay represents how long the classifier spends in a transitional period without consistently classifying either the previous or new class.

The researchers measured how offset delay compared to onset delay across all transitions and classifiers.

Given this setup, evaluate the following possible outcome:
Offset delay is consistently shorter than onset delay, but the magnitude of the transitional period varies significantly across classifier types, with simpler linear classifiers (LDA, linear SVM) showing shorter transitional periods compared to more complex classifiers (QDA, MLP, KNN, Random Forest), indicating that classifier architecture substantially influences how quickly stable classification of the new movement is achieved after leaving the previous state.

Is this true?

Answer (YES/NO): NO